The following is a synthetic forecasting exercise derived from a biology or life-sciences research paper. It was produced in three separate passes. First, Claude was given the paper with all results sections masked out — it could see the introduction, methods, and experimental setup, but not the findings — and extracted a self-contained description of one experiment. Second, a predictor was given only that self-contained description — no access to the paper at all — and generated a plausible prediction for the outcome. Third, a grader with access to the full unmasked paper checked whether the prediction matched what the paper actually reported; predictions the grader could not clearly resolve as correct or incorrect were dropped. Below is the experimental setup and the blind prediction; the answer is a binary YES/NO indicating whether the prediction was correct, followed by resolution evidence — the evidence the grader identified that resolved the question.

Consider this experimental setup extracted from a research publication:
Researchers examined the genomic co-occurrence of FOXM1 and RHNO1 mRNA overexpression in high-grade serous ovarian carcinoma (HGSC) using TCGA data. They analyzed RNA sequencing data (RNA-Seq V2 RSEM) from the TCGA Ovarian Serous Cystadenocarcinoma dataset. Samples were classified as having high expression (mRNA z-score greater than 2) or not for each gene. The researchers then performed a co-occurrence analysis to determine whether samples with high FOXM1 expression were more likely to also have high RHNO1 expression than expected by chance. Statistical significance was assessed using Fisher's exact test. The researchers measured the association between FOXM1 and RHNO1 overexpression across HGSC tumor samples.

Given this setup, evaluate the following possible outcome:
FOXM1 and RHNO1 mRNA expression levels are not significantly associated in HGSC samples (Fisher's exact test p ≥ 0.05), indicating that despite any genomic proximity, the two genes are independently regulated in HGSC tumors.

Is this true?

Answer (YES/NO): NO